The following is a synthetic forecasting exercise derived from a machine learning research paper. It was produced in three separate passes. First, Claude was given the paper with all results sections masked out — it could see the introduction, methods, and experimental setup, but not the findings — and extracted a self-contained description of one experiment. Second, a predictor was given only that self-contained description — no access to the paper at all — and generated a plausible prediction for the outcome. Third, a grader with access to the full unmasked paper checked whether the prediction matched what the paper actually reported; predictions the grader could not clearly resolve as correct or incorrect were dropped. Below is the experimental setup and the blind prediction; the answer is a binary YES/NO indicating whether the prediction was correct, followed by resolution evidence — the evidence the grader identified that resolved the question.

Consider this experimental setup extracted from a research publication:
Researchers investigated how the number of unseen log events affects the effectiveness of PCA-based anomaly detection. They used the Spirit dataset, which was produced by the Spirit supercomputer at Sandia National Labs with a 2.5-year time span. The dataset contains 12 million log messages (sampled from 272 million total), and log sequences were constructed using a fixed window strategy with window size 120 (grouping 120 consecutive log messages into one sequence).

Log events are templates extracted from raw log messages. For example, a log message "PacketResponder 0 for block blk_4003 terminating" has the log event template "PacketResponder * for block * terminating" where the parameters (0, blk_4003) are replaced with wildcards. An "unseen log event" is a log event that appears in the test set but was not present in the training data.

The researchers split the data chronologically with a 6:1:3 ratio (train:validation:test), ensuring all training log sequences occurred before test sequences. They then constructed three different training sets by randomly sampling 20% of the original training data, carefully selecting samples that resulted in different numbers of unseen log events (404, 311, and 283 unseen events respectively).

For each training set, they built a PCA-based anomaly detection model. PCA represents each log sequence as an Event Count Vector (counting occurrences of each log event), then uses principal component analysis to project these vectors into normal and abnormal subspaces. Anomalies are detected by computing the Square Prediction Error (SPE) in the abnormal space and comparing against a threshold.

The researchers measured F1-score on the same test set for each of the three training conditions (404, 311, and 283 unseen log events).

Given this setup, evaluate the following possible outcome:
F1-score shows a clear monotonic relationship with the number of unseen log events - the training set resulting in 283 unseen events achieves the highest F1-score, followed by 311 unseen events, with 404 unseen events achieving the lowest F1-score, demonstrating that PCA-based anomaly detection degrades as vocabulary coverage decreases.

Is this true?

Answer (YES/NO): YES